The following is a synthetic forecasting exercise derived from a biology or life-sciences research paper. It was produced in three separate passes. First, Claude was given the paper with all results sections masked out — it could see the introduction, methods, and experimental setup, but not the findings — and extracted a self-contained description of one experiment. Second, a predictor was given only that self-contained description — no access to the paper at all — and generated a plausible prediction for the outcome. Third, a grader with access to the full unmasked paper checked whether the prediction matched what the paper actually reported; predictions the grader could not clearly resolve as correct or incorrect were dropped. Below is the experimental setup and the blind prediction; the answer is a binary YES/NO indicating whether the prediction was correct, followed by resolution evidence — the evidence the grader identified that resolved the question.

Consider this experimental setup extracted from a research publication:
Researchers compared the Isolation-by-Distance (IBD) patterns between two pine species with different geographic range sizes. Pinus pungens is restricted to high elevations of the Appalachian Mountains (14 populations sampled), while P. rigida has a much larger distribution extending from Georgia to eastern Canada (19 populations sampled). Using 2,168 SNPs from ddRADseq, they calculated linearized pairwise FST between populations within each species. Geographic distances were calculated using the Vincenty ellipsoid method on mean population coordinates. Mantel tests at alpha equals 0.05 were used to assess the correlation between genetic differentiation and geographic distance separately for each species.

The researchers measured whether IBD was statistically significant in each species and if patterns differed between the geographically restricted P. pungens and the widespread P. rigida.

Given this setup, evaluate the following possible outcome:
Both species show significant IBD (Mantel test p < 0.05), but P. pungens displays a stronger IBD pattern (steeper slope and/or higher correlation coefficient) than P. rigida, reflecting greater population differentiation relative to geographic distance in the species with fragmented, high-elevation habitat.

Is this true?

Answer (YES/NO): NO